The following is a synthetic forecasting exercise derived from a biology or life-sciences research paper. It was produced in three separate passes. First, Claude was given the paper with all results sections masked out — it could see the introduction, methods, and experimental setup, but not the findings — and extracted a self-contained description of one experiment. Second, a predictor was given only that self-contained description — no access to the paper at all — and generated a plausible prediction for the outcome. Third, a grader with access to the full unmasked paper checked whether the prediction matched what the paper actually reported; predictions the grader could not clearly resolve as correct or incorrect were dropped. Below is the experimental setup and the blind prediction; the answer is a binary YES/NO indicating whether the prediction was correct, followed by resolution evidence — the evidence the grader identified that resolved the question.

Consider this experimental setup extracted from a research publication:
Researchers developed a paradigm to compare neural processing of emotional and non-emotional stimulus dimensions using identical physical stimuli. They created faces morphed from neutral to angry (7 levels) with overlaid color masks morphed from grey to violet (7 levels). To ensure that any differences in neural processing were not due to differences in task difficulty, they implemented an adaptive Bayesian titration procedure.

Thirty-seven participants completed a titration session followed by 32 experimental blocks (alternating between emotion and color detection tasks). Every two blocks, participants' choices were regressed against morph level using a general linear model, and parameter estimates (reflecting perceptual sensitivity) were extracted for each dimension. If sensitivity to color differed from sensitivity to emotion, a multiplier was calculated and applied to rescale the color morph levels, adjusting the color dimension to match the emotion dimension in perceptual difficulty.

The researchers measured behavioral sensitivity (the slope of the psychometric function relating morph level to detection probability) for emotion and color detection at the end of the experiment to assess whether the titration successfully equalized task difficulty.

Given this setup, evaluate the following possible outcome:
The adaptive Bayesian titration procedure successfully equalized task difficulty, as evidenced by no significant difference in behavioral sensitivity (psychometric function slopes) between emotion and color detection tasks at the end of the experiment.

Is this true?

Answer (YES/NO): YES